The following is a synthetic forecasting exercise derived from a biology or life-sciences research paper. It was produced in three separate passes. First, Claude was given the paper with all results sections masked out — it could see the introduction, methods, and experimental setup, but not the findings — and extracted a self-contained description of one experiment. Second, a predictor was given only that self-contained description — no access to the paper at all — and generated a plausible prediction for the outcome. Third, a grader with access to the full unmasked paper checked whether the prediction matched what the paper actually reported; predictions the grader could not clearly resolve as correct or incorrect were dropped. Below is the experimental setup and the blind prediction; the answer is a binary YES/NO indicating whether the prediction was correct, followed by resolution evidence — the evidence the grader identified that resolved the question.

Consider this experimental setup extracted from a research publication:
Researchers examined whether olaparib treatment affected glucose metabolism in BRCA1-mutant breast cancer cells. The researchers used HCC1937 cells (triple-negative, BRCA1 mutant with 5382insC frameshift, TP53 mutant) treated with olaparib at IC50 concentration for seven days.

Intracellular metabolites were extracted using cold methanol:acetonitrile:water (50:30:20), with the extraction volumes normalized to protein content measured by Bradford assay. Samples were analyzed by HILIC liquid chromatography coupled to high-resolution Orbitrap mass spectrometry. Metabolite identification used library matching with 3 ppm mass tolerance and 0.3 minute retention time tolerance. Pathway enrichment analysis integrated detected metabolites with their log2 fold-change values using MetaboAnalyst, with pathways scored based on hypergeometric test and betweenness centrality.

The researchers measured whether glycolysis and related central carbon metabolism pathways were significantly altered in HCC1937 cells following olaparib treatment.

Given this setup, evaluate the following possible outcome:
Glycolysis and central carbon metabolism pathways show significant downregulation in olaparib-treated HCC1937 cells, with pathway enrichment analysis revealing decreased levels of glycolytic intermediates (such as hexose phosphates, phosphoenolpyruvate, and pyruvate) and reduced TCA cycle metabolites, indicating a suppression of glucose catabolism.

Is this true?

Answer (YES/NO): NO